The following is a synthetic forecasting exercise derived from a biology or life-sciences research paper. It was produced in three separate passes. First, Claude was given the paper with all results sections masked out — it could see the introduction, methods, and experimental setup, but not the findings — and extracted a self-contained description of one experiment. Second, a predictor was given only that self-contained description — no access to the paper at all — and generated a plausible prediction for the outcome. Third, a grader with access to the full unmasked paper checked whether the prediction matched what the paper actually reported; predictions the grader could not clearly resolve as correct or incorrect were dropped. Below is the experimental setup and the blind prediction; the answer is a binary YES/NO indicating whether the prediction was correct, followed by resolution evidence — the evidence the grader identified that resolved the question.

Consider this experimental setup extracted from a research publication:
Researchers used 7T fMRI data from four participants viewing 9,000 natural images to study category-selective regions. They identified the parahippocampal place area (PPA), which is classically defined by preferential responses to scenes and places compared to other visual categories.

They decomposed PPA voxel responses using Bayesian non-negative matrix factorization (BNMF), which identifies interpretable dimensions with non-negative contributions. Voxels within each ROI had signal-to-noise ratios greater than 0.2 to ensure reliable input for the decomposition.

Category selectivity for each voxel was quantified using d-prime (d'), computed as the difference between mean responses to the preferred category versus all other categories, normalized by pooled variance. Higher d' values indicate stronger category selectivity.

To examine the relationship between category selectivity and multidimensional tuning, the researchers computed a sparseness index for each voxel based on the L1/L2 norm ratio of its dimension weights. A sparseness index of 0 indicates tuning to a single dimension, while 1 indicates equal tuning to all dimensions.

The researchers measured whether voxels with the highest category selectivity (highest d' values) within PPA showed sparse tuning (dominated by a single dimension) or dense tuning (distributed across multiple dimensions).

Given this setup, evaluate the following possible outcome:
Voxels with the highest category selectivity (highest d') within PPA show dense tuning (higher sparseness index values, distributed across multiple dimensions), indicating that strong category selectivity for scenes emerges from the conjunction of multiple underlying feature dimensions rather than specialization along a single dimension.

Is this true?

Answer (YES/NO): NO